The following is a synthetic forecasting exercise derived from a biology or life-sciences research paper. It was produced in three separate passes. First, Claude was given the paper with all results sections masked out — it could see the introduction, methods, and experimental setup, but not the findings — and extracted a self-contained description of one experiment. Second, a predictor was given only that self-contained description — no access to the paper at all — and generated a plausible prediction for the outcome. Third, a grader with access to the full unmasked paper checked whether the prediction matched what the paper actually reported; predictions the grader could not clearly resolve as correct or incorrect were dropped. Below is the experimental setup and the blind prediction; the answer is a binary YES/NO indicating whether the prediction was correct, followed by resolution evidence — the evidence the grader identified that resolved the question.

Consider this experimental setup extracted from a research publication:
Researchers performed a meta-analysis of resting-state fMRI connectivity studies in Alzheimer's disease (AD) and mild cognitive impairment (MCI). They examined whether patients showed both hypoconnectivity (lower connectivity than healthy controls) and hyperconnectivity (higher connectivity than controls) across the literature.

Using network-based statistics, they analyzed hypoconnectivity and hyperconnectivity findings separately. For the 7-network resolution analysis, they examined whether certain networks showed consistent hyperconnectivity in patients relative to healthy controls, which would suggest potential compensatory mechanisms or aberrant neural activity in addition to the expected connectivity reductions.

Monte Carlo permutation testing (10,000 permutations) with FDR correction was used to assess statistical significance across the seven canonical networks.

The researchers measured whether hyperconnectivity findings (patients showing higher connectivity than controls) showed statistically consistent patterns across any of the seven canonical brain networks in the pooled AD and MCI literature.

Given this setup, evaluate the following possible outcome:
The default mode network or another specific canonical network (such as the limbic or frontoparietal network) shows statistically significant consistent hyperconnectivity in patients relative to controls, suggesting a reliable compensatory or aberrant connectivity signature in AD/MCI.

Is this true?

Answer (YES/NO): YES